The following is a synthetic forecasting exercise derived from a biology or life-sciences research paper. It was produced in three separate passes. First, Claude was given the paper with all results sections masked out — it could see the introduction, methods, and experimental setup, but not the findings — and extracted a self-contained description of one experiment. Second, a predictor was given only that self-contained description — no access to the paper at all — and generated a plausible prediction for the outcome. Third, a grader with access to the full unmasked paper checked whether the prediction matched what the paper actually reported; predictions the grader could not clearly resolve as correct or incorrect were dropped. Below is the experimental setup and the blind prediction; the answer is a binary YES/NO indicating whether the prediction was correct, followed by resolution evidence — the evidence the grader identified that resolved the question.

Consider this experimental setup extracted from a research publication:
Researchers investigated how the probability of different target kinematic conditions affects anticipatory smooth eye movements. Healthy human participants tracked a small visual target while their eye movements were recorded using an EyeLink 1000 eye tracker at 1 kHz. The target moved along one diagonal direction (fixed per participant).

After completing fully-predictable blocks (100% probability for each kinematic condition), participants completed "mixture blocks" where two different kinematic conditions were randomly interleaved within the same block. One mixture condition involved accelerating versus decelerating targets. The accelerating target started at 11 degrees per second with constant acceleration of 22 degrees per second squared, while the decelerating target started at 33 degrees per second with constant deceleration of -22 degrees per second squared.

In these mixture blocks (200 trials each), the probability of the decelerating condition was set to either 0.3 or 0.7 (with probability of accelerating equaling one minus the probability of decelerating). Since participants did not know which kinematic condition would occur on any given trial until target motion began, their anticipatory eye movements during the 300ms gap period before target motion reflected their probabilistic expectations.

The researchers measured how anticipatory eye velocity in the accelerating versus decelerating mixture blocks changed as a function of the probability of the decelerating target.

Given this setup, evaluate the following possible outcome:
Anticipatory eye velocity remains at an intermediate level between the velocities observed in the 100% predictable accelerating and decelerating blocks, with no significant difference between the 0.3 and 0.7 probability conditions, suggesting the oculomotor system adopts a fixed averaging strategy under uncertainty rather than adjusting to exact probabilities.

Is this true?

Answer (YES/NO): NO